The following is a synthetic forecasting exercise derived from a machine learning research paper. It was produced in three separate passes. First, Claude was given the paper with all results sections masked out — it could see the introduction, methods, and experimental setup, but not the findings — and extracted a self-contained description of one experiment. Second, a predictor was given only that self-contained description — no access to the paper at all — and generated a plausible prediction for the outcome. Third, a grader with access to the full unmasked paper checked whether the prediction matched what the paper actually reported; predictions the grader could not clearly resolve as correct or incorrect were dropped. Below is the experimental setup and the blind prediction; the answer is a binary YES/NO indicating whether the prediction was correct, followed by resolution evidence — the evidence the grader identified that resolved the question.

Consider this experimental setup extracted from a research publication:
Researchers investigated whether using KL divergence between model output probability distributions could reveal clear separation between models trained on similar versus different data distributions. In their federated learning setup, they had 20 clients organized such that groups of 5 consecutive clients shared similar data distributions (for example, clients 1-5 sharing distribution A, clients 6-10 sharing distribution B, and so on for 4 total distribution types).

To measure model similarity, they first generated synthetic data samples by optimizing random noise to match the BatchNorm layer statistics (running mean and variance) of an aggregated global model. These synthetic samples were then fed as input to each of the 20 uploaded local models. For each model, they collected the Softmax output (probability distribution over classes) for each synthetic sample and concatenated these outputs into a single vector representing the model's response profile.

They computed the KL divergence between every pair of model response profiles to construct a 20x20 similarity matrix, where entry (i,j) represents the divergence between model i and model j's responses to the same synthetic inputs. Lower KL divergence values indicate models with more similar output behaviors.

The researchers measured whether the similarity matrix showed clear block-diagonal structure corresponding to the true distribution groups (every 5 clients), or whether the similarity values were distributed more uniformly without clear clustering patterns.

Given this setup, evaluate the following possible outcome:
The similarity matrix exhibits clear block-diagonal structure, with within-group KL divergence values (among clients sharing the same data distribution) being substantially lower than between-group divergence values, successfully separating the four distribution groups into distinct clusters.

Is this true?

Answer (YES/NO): YES